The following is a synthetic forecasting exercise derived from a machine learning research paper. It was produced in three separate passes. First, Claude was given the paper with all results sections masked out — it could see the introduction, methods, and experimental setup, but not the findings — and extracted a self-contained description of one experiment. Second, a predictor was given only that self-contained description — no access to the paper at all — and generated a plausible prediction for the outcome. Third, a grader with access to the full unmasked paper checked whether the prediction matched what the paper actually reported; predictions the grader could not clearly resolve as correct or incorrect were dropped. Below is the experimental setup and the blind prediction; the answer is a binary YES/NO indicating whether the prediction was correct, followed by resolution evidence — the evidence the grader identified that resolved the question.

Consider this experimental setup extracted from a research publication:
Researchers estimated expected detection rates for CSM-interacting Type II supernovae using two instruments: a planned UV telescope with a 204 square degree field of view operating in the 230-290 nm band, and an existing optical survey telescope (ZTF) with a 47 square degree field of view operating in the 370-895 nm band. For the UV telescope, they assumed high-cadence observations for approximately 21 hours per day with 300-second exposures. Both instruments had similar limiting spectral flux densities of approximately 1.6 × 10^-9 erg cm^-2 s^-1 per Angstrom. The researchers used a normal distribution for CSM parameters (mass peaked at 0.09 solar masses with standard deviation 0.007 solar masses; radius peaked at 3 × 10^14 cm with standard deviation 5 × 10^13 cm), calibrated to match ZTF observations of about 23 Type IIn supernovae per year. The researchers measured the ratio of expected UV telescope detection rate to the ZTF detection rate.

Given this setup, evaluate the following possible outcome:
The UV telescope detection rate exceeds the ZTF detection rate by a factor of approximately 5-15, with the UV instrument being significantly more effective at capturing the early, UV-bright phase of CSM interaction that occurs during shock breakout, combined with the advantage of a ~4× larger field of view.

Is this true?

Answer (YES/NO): NO